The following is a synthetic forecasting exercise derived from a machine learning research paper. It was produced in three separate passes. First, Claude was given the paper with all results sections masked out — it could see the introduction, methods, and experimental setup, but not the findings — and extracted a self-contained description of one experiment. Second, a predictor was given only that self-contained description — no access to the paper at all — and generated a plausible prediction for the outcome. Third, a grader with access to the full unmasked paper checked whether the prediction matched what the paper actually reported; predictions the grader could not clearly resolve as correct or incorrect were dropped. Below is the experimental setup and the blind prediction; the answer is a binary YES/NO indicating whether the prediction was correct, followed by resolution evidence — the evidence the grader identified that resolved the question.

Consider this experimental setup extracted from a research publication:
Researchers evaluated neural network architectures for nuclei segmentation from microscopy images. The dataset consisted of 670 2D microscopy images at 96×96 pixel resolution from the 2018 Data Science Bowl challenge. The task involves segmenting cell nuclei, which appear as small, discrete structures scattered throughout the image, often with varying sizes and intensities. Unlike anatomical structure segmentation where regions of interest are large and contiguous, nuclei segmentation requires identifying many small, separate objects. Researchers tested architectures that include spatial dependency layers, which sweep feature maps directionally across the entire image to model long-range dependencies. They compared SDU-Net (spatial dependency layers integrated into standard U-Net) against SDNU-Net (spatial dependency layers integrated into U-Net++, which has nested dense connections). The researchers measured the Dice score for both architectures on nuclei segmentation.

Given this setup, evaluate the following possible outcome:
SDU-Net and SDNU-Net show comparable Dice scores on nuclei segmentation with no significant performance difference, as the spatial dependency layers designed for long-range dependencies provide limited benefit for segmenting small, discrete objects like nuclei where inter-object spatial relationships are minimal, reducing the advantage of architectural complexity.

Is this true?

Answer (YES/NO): NO